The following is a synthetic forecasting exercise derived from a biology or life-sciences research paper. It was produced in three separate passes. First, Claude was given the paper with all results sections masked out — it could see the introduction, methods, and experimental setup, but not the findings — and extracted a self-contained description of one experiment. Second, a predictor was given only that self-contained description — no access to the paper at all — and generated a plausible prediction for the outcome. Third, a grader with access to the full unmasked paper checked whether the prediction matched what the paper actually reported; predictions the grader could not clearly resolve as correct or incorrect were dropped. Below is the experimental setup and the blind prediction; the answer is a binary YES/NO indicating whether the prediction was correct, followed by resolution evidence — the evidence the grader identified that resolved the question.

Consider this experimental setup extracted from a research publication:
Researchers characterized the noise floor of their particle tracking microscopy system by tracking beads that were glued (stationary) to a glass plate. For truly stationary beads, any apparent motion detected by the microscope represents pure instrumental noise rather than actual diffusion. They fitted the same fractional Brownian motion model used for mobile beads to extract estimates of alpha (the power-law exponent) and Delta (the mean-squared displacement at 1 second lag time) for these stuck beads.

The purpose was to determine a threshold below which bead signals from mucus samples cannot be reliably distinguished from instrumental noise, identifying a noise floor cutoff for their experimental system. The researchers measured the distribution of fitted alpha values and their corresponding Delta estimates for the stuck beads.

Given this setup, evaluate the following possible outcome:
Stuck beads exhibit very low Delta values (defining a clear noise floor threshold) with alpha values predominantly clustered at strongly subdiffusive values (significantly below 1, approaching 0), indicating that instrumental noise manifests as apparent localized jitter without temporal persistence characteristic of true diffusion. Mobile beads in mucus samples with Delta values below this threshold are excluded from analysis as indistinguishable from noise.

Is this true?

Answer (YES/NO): NO